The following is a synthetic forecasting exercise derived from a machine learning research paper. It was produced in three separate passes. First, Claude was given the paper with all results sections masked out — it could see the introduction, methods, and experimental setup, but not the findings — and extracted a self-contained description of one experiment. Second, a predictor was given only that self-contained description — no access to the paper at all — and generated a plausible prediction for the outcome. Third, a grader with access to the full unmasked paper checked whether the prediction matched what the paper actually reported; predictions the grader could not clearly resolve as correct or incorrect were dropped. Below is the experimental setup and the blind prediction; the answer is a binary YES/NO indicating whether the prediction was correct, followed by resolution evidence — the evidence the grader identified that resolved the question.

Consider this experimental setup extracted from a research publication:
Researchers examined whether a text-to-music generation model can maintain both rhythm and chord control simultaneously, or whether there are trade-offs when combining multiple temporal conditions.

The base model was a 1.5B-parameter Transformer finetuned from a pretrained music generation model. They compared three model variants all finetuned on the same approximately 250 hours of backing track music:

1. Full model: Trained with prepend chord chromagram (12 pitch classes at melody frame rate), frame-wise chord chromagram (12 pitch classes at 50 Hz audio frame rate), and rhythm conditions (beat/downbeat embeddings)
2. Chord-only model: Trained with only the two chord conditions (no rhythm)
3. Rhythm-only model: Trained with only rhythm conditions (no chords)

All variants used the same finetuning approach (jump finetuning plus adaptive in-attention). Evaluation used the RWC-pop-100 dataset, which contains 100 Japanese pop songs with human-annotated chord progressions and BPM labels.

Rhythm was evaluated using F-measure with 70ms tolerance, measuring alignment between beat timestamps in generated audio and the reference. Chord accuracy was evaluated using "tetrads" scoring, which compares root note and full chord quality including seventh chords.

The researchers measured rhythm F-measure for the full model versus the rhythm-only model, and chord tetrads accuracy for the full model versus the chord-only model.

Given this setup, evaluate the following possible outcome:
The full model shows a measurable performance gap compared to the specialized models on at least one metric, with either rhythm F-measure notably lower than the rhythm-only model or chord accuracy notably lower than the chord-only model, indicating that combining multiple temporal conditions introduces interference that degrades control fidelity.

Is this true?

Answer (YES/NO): NO